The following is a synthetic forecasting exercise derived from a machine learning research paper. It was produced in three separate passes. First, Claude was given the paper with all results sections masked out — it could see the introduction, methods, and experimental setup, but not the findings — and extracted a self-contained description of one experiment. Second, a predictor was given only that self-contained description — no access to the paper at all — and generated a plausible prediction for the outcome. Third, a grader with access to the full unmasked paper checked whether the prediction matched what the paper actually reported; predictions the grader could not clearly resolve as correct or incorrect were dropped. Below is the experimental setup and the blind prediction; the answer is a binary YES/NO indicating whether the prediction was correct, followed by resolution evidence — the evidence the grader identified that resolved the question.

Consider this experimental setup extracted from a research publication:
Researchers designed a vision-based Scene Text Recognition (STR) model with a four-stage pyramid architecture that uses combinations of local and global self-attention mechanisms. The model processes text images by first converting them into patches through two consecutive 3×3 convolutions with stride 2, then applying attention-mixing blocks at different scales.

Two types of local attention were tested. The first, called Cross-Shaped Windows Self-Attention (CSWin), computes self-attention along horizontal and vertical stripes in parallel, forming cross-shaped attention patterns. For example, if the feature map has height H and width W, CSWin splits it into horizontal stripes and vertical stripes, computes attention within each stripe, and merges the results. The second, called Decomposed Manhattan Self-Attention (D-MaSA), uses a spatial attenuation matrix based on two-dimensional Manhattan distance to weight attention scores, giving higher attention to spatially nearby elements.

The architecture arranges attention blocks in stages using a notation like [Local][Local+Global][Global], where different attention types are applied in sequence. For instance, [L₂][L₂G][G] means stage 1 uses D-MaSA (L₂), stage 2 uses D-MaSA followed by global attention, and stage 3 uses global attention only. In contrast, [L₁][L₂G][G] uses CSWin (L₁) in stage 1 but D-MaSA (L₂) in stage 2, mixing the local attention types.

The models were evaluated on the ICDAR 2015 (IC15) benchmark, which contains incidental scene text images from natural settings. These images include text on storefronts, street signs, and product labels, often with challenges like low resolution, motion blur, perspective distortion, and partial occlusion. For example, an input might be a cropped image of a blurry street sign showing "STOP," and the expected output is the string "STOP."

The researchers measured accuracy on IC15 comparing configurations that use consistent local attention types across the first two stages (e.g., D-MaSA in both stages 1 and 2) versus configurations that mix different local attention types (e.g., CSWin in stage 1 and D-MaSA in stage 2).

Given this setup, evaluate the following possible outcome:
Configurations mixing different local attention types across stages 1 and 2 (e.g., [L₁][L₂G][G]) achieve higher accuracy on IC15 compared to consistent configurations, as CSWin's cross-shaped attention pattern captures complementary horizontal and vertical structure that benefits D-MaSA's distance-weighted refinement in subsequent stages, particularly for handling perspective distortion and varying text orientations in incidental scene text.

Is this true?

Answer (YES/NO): NO